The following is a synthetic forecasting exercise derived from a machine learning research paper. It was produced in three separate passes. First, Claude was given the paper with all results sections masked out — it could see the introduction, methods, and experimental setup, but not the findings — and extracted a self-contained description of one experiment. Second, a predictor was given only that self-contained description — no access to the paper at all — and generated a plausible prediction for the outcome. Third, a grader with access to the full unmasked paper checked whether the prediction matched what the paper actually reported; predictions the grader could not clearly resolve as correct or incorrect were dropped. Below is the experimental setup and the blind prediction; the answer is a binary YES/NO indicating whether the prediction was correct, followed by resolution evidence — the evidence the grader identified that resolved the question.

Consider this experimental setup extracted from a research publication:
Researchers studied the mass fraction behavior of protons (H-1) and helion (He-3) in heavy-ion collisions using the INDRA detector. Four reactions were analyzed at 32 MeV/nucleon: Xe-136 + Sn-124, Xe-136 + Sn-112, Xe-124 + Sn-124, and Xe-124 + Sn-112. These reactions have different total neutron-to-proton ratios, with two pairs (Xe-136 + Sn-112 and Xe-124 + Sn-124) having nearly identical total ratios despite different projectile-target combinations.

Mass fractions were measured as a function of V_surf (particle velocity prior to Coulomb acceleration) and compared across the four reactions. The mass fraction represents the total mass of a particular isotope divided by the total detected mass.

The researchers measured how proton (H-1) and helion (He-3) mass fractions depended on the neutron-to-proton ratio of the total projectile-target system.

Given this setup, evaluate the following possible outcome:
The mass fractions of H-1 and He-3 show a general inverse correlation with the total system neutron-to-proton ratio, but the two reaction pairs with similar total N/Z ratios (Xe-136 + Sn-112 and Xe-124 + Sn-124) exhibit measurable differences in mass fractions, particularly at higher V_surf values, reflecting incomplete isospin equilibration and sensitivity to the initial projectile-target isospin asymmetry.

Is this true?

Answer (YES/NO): NO